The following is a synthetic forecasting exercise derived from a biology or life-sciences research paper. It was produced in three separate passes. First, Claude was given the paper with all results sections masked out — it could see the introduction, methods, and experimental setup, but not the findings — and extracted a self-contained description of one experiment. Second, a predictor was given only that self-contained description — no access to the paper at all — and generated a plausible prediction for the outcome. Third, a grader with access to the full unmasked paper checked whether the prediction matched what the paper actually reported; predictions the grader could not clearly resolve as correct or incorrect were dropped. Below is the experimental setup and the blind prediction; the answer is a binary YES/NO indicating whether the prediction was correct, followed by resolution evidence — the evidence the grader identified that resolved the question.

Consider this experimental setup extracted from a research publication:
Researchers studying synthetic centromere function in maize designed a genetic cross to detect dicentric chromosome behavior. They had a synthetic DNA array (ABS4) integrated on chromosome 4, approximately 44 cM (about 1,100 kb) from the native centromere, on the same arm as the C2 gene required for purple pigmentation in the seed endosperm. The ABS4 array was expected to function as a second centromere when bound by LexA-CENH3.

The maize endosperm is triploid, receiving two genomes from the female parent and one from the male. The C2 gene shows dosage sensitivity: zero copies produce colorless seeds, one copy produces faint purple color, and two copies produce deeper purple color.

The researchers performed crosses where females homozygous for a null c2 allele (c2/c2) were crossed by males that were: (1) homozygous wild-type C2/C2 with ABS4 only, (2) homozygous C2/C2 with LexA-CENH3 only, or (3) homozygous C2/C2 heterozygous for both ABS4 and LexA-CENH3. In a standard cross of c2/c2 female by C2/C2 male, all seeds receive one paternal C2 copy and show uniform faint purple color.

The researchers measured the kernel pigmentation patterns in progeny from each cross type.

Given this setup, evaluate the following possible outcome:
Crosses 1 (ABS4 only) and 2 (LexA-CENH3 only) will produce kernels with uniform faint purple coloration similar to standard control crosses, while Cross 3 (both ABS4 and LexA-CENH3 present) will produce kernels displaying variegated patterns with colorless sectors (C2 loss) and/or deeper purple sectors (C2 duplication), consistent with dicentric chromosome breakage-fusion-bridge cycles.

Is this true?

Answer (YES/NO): YES